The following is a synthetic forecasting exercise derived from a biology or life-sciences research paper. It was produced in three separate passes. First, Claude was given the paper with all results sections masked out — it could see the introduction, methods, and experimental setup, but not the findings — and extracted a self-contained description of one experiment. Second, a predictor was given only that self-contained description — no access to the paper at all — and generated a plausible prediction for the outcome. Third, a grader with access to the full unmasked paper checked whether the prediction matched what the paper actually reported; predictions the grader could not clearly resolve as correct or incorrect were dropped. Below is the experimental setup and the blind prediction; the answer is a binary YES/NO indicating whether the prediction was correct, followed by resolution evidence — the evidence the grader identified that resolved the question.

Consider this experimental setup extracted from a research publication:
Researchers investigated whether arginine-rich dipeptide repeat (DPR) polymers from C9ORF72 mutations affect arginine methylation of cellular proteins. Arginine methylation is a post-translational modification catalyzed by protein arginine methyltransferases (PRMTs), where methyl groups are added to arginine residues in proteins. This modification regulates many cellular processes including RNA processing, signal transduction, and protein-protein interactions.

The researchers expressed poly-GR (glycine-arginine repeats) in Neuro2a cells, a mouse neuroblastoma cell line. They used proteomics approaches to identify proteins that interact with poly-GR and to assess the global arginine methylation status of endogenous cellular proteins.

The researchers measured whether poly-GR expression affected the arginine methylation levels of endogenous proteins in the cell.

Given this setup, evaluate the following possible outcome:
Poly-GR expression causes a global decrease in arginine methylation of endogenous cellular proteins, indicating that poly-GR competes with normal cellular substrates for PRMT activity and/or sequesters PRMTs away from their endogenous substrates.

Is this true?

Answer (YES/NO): YES